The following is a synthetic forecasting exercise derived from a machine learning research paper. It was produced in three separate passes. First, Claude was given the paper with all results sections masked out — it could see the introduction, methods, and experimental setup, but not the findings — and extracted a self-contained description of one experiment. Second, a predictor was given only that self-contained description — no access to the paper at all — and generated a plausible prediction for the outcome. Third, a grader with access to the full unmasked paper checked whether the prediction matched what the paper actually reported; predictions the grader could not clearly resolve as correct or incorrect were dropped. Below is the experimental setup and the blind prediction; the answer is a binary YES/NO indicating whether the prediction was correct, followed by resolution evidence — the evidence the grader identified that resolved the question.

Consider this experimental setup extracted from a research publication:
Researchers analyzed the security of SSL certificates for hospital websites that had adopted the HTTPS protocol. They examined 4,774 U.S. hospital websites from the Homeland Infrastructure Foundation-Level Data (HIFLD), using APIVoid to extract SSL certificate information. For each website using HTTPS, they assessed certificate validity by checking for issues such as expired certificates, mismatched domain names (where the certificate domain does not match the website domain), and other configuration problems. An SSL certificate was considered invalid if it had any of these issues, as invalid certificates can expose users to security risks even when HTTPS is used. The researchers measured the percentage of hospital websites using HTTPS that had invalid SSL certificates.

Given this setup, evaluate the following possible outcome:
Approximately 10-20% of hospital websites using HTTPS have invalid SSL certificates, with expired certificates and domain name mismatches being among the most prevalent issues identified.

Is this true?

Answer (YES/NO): NO